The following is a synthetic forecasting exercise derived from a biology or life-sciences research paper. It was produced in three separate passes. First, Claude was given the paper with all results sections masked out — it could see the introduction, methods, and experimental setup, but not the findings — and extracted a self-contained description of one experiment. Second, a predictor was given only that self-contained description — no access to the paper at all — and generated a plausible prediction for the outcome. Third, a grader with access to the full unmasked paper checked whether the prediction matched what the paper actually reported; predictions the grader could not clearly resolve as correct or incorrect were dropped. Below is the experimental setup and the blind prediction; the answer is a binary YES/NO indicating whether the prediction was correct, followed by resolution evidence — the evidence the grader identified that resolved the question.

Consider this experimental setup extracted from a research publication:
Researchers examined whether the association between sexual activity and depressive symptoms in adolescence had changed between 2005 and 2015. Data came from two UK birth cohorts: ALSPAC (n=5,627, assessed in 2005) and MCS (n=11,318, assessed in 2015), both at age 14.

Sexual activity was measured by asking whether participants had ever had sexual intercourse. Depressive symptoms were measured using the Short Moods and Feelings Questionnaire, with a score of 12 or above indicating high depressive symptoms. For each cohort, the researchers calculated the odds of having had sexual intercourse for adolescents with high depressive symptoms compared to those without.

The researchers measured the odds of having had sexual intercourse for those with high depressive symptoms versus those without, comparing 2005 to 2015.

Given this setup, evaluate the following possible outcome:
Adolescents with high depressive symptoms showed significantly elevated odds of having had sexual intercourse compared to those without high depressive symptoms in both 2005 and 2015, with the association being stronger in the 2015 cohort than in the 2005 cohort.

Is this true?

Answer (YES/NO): YES